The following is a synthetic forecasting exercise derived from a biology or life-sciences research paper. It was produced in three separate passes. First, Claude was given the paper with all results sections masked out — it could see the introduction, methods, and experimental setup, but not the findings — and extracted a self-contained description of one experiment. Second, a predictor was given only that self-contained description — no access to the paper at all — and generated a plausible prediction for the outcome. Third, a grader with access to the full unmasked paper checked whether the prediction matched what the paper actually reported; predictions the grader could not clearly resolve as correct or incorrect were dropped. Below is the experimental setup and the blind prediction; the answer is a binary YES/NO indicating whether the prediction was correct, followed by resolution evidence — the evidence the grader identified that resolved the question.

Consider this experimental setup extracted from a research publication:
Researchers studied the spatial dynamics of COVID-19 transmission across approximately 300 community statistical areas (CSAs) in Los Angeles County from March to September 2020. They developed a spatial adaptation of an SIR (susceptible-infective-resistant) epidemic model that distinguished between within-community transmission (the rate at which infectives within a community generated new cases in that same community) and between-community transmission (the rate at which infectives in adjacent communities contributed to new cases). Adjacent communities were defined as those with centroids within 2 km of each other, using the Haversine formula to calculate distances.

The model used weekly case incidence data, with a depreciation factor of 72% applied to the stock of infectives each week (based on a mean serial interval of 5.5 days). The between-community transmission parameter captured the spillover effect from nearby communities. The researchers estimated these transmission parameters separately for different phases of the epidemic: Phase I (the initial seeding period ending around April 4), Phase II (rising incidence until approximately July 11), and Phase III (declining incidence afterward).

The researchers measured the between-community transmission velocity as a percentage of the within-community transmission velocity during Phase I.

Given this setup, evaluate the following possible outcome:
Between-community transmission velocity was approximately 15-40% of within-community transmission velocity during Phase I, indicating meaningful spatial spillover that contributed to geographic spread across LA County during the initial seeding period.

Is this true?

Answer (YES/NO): YES